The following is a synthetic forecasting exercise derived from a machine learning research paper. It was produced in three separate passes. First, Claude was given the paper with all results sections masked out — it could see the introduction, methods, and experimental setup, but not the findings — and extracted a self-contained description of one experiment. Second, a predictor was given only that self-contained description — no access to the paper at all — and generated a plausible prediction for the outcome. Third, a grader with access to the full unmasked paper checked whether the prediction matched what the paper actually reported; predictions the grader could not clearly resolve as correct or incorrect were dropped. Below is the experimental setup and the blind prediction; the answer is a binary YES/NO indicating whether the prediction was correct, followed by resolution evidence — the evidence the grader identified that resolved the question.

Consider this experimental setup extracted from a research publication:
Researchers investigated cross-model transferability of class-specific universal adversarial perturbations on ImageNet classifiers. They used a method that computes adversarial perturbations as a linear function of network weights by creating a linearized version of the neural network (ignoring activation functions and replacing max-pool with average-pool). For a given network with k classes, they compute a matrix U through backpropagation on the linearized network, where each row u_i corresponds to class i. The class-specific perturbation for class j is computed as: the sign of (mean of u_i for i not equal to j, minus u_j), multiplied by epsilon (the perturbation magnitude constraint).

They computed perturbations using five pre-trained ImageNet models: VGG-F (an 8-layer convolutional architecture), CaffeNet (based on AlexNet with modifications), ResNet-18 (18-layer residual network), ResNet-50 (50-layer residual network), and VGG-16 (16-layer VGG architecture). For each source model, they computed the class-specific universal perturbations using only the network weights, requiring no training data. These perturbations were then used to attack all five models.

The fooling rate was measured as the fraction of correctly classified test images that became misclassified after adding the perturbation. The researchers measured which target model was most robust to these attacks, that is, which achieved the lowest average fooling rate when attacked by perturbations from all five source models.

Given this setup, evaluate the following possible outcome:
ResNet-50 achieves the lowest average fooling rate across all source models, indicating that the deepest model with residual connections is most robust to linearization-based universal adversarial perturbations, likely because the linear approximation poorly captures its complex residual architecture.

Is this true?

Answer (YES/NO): YES